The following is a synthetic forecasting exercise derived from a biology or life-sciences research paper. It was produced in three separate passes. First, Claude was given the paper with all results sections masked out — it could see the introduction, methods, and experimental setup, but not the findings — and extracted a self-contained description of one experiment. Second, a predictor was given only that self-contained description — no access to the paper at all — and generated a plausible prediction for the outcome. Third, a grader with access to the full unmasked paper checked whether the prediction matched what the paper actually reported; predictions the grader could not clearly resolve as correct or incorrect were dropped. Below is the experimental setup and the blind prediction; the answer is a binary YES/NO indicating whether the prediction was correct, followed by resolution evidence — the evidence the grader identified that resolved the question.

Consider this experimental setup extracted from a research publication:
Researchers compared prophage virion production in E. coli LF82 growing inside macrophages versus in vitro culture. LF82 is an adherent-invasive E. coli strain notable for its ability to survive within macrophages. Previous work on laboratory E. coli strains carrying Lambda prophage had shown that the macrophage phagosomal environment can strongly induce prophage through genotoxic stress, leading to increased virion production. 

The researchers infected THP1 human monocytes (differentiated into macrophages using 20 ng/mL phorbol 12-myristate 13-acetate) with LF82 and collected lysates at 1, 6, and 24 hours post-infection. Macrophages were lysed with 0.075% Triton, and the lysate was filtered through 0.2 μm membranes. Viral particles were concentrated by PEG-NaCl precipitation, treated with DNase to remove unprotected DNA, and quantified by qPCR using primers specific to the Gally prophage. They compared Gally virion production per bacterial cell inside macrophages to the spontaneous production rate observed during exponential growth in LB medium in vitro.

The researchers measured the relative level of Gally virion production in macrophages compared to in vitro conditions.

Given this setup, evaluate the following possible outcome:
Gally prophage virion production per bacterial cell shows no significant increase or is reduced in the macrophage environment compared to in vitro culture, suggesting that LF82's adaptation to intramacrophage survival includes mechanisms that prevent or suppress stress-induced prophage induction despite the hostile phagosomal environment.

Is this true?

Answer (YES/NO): YES